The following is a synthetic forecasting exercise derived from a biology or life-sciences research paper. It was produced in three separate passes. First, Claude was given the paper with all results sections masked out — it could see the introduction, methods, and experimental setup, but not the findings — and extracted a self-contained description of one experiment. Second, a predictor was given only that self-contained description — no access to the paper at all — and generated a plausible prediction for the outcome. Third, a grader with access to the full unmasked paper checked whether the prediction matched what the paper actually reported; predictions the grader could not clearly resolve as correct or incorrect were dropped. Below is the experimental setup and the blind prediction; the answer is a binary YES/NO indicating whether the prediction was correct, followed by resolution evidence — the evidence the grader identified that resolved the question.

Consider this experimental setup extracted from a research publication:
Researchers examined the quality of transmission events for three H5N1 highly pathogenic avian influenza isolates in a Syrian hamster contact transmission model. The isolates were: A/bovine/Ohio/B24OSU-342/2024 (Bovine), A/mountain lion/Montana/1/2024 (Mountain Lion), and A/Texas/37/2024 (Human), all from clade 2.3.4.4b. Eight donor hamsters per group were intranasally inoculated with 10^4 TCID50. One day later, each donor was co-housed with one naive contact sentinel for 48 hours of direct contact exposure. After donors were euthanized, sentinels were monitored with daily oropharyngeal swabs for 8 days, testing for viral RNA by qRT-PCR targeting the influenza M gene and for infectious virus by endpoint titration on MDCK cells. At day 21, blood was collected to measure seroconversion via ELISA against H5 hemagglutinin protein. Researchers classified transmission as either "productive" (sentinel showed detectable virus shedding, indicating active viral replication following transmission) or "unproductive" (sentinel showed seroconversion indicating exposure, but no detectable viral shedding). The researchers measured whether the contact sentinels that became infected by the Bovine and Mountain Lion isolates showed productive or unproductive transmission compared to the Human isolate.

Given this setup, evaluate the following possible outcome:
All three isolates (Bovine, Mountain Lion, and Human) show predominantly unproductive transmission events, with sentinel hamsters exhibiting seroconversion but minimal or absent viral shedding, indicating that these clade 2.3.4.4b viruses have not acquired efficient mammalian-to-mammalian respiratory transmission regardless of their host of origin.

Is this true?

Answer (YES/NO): NO